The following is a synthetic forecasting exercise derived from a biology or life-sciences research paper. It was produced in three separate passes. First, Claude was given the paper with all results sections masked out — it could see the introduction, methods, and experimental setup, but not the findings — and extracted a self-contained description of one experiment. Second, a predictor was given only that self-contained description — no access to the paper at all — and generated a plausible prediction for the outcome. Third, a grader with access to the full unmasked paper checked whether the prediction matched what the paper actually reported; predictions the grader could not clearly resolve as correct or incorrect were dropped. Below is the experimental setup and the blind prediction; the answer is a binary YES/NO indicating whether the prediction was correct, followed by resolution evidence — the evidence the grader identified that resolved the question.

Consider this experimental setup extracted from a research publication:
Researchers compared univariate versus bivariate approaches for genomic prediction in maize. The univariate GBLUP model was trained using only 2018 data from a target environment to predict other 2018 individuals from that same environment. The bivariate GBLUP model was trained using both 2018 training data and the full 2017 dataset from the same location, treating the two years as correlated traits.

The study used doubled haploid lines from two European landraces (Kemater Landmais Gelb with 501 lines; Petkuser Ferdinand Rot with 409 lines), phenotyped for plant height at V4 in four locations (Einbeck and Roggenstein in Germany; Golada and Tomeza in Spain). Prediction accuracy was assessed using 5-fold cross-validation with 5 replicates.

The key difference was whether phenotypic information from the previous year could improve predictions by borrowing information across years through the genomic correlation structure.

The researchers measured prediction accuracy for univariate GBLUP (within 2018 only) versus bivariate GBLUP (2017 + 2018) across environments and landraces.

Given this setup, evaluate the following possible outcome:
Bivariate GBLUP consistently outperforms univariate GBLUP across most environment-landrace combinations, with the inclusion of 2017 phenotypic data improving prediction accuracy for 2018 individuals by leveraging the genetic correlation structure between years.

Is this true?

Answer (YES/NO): YES